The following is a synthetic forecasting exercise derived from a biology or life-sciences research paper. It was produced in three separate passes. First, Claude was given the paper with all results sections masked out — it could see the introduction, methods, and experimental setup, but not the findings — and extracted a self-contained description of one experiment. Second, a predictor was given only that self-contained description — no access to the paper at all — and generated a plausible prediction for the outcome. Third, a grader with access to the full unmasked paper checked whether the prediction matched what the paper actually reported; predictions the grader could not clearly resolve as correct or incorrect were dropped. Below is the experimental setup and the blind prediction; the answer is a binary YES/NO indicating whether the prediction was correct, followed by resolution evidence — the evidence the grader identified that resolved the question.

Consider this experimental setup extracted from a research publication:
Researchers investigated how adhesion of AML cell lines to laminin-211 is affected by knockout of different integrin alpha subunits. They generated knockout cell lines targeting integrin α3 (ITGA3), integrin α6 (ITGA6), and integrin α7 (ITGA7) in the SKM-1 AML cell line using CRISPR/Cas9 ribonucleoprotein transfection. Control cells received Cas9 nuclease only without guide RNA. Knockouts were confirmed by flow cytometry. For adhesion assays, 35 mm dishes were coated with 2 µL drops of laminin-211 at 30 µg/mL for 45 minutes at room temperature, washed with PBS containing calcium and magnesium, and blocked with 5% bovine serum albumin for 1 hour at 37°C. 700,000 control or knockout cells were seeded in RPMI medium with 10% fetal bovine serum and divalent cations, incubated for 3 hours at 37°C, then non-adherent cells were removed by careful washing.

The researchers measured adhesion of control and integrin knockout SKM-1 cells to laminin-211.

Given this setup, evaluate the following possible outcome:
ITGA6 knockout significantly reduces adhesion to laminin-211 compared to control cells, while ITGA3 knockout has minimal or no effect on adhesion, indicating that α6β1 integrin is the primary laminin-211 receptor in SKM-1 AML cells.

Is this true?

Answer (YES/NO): NO